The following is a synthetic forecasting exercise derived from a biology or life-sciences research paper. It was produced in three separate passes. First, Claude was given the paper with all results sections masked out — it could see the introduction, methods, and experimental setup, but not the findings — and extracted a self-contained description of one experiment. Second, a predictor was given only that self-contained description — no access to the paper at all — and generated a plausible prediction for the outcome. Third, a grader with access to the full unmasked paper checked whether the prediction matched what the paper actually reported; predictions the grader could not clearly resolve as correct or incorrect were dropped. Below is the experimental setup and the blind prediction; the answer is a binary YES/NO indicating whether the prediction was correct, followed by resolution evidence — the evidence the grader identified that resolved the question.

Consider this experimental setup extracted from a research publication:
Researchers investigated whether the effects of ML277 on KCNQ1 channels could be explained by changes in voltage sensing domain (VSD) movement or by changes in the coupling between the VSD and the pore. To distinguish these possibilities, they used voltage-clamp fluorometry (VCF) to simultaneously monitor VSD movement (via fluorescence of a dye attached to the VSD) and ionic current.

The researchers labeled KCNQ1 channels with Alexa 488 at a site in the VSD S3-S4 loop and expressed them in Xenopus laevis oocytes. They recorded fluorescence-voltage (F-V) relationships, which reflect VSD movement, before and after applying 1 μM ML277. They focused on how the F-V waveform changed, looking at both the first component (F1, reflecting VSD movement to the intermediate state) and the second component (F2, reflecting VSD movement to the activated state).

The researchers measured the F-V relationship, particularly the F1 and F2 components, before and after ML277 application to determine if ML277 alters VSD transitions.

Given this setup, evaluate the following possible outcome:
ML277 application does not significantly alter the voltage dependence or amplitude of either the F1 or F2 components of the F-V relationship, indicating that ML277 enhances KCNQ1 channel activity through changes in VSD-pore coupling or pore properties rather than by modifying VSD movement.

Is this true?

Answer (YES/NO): YES